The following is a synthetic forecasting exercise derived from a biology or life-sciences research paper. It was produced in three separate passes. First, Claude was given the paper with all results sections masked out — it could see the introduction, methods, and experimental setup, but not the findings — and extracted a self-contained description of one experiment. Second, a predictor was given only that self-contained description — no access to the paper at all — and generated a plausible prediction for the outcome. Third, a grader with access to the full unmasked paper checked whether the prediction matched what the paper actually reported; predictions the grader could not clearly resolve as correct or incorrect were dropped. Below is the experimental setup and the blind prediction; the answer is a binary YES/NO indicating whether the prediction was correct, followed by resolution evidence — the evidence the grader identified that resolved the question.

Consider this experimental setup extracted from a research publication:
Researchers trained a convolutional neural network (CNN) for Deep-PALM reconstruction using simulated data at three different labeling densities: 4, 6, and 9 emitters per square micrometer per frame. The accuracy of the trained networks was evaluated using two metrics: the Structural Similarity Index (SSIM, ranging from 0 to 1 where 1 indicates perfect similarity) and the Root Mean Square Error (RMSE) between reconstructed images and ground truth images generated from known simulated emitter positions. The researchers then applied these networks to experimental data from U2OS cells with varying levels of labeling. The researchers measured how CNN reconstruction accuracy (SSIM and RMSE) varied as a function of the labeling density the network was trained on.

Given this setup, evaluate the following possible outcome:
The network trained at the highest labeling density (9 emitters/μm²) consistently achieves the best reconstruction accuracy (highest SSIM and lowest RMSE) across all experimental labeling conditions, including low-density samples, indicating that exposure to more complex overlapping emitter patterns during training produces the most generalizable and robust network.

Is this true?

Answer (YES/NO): NO